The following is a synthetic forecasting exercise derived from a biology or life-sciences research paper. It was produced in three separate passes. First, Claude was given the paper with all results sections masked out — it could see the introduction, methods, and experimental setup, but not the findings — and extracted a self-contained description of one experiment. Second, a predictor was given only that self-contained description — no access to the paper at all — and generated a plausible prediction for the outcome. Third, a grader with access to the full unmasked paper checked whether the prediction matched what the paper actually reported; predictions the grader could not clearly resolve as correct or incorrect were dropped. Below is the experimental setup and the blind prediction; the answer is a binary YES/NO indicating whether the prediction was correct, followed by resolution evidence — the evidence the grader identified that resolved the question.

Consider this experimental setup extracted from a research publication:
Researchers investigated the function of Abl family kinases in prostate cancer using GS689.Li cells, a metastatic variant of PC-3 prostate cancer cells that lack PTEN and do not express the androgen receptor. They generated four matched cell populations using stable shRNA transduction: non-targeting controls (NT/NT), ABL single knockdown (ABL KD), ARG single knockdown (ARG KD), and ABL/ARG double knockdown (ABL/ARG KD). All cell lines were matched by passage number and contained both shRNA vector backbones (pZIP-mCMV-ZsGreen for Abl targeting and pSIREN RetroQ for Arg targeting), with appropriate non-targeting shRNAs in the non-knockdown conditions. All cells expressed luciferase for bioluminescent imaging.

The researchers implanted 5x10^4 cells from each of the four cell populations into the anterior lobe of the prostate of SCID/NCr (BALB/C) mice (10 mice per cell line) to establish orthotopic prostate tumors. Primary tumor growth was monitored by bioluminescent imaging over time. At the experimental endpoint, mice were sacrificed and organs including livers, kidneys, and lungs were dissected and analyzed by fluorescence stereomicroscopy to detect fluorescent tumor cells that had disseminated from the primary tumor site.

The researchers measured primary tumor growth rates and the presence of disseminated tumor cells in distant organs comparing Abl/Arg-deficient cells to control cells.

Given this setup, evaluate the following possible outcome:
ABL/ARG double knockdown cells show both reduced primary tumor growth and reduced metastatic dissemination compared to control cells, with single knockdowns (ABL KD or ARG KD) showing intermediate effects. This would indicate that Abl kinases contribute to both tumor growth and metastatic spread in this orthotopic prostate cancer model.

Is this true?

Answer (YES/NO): NO